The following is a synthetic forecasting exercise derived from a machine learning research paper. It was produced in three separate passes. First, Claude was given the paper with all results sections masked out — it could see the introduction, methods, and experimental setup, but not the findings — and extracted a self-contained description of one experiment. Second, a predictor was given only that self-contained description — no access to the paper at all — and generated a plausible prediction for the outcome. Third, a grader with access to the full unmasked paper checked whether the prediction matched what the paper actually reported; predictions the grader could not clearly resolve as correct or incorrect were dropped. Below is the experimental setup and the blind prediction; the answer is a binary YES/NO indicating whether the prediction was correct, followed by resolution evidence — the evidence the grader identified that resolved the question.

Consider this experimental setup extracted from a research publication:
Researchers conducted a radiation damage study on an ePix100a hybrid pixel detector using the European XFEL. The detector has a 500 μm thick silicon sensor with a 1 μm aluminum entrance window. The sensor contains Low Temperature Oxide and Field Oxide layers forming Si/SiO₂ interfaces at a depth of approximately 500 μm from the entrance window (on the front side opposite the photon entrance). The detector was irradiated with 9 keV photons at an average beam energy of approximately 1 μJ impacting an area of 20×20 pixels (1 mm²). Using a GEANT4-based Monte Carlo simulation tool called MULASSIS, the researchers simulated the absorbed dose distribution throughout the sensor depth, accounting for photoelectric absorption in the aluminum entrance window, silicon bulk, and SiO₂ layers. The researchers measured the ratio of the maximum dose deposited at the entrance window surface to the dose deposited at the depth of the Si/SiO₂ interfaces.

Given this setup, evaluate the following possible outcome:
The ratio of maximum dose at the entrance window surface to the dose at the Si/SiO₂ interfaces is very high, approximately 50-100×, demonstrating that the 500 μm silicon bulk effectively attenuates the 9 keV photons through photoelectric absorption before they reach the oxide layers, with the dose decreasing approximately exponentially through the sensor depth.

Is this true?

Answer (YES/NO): NO